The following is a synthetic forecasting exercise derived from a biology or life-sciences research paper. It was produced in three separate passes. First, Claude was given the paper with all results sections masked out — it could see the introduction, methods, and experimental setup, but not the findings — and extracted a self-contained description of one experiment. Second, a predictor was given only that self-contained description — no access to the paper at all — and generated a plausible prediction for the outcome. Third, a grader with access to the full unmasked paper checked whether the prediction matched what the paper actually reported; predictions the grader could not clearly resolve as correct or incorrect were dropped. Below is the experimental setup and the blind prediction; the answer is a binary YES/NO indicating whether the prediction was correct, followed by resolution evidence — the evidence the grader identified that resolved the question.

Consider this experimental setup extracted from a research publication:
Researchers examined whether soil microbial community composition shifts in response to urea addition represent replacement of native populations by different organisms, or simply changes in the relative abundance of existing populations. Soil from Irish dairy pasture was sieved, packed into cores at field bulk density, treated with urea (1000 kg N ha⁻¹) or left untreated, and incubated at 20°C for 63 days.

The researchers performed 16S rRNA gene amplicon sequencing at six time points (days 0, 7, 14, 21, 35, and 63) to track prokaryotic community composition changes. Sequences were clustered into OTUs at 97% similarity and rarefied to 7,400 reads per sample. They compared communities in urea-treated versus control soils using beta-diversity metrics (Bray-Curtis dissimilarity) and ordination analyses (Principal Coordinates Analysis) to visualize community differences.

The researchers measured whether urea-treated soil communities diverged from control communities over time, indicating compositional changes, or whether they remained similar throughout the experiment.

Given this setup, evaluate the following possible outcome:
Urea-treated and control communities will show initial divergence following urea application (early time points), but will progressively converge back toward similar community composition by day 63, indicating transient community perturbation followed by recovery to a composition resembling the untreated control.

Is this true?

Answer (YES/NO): NO